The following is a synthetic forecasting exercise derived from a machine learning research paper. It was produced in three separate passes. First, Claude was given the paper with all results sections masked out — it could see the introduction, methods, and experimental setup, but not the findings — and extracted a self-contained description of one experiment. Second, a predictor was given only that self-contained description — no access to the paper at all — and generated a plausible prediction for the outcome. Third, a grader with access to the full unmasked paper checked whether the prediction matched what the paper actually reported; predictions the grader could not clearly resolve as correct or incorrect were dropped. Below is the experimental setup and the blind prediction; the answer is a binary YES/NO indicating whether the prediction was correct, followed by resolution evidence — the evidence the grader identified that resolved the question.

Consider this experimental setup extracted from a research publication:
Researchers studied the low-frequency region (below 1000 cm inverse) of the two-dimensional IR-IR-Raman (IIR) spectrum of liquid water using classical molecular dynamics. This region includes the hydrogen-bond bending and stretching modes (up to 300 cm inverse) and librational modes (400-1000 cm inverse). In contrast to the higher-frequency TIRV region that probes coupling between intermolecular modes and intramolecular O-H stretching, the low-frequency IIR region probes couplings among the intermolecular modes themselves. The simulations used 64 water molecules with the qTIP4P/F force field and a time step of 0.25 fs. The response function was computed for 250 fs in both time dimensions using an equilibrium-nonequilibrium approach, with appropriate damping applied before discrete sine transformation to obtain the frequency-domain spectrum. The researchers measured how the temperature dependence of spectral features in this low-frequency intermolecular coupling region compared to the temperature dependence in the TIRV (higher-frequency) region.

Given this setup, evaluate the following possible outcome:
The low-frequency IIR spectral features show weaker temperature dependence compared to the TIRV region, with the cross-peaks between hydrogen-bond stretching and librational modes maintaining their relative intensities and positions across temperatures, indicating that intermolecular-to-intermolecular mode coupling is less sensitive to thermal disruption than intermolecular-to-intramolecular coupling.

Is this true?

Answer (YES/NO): NO